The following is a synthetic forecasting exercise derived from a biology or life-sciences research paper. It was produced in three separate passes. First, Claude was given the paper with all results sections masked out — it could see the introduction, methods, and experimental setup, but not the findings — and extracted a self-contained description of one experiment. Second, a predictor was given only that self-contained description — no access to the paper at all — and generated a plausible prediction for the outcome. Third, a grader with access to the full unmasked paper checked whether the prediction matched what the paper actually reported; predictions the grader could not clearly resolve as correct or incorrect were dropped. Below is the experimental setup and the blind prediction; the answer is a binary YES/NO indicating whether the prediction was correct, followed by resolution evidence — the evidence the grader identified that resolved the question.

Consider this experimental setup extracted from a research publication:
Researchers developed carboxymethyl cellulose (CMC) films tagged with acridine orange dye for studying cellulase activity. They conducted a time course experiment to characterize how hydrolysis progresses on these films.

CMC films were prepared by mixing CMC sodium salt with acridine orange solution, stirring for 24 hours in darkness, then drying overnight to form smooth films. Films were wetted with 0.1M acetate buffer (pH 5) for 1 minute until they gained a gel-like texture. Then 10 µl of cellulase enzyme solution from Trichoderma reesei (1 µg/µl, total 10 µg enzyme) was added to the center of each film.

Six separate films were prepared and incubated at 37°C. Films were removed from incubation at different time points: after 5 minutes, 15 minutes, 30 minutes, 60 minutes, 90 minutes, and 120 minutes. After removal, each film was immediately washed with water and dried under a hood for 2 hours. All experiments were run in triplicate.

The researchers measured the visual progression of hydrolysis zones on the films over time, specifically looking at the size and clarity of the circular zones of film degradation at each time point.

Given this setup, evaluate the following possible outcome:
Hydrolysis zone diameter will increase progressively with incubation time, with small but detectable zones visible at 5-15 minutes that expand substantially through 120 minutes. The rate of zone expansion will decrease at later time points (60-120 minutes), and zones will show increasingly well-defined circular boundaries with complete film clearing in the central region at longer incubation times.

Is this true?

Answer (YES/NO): YES